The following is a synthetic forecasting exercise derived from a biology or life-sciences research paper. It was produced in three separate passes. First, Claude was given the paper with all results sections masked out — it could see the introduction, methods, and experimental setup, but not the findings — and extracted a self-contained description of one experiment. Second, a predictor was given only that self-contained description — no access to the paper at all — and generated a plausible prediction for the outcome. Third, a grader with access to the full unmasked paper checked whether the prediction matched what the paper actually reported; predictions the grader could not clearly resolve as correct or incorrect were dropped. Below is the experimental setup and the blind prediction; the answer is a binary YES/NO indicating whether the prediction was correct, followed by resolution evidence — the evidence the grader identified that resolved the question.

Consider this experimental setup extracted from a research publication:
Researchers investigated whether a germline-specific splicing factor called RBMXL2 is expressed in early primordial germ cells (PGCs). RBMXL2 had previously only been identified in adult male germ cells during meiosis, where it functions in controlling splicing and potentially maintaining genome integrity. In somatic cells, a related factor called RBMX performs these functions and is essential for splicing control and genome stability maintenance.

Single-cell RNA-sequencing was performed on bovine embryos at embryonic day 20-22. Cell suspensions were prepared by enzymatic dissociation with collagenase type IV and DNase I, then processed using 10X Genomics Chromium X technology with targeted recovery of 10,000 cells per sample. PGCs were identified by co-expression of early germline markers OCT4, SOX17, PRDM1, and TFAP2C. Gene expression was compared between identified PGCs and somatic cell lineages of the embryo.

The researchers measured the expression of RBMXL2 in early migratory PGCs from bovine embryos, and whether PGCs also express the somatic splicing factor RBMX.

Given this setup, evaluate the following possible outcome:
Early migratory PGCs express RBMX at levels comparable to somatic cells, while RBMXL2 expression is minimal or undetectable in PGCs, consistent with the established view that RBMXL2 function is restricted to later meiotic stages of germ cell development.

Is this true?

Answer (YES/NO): NO